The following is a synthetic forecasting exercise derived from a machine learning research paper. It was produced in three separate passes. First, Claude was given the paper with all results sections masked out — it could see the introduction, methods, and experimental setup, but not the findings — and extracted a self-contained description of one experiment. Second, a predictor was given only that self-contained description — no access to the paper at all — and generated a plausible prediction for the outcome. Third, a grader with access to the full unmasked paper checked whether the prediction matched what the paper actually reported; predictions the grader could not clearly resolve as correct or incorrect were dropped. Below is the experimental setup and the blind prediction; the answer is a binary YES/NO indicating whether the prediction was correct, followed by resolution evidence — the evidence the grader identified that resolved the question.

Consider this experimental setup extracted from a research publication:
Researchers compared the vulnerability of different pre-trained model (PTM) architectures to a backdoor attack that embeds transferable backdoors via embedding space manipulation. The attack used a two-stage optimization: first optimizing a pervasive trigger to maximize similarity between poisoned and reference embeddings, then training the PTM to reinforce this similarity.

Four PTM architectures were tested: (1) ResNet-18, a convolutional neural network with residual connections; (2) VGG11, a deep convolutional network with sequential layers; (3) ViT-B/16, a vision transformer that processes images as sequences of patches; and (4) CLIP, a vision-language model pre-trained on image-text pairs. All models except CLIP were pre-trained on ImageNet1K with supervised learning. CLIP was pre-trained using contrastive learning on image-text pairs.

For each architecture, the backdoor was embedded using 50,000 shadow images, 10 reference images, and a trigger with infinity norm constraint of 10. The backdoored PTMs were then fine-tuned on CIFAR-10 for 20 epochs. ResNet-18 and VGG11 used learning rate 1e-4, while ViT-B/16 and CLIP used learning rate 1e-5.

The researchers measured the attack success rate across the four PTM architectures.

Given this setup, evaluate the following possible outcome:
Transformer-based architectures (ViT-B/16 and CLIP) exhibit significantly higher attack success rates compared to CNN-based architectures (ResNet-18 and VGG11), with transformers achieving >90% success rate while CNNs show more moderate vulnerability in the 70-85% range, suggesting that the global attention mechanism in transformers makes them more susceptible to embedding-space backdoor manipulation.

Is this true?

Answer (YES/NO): NO